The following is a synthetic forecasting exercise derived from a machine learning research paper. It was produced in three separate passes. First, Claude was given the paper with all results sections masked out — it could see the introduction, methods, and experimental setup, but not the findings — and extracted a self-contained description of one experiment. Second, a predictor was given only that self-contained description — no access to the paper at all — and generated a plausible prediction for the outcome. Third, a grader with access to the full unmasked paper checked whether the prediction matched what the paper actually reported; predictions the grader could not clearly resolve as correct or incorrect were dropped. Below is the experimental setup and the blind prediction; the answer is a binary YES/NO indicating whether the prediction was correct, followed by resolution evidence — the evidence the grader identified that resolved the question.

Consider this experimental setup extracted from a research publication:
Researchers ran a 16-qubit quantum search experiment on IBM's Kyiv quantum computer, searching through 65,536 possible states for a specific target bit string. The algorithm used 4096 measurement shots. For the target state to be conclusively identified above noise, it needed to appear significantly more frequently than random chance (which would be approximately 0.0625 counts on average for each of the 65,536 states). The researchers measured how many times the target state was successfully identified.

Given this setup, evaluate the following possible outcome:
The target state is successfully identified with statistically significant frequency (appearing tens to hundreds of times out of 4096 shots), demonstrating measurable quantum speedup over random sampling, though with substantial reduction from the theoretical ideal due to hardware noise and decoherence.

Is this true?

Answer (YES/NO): YES